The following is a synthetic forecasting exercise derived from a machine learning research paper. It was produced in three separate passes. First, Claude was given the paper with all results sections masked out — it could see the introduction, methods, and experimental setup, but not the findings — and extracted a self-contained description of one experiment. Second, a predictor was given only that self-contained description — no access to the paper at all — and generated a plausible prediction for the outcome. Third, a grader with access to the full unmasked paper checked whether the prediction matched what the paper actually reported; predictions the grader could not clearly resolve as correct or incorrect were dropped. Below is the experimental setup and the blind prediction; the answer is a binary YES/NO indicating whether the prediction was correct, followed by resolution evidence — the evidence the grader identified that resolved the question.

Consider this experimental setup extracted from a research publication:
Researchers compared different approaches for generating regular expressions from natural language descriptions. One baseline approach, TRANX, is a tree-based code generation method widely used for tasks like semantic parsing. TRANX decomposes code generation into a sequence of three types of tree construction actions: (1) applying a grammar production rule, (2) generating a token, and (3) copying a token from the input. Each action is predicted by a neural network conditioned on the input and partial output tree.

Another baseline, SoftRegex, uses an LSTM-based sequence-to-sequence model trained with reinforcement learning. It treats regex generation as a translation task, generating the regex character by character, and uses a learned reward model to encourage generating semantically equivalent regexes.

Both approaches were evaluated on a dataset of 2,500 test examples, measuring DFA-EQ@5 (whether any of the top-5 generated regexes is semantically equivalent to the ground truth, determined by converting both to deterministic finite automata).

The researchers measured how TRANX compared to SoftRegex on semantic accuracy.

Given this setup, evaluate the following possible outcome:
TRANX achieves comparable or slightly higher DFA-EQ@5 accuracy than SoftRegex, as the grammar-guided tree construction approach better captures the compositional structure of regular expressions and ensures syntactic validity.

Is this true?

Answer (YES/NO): YES